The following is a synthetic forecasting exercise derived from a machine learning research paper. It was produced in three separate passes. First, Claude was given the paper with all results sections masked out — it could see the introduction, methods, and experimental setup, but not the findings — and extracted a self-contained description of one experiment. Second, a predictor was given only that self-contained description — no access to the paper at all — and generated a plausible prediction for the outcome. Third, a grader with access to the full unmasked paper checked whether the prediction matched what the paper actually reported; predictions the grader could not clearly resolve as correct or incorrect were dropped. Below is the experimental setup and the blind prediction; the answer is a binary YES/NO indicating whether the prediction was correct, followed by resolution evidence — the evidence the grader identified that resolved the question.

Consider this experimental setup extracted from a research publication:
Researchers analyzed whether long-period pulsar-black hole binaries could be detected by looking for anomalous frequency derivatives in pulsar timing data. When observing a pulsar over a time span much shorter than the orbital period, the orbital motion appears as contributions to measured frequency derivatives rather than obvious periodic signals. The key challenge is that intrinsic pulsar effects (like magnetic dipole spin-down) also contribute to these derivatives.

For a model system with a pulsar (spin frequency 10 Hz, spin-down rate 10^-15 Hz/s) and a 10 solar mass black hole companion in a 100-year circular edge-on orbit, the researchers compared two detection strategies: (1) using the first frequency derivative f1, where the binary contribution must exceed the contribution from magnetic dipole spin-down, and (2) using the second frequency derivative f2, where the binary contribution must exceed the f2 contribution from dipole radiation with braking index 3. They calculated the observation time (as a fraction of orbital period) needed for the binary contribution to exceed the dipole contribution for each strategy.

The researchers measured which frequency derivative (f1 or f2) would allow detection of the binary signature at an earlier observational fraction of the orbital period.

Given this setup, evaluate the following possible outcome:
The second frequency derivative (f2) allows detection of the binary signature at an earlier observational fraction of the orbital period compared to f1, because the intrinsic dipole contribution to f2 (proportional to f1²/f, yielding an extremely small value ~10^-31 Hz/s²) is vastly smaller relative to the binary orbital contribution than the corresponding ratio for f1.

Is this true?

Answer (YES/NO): YES